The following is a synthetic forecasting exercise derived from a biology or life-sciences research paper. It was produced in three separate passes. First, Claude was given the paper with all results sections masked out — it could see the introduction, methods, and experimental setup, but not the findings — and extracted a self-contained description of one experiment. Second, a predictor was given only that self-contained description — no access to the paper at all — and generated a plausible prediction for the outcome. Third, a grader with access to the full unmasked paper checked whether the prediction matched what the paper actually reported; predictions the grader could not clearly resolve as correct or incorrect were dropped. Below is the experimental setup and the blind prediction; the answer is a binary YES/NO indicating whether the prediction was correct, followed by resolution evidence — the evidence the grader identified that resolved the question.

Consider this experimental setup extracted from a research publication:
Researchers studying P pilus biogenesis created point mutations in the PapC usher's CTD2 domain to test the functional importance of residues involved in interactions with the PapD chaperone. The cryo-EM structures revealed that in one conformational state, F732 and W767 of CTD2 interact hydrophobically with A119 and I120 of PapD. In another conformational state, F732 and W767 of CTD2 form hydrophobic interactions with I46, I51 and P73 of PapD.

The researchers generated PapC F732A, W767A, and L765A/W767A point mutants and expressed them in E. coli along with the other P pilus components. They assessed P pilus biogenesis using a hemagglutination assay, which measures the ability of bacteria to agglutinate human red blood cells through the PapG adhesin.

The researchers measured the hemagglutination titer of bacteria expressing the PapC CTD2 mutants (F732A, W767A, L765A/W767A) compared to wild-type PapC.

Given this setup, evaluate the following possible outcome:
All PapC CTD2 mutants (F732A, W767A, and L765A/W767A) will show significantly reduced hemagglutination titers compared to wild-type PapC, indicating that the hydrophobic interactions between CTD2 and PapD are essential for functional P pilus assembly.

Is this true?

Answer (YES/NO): YES